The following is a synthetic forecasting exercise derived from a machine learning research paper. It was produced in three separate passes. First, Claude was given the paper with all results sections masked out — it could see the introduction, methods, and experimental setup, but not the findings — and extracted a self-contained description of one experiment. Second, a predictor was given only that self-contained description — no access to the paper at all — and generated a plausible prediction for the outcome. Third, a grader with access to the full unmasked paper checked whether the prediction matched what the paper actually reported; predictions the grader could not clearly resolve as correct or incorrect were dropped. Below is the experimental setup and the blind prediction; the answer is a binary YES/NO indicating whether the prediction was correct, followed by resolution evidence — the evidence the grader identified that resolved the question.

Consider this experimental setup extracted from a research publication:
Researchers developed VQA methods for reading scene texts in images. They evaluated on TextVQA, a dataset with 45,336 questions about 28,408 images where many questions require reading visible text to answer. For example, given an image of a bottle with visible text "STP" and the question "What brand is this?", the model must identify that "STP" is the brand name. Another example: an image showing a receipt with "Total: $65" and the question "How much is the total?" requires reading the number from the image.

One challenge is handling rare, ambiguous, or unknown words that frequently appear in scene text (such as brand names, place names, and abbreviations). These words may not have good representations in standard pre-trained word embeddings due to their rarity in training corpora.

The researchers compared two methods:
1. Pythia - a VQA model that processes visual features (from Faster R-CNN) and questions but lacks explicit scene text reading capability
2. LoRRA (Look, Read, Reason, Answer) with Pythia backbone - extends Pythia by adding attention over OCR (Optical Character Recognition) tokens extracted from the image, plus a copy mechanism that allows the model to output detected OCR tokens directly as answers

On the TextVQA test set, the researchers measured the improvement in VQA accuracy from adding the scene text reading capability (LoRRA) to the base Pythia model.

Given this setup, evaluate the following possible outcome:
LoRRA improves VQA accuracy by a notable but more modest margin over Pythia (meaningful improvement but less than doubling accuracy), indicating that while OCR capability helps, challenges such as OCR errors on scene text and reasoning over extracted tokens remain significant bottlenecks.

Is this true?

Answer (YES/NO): NO